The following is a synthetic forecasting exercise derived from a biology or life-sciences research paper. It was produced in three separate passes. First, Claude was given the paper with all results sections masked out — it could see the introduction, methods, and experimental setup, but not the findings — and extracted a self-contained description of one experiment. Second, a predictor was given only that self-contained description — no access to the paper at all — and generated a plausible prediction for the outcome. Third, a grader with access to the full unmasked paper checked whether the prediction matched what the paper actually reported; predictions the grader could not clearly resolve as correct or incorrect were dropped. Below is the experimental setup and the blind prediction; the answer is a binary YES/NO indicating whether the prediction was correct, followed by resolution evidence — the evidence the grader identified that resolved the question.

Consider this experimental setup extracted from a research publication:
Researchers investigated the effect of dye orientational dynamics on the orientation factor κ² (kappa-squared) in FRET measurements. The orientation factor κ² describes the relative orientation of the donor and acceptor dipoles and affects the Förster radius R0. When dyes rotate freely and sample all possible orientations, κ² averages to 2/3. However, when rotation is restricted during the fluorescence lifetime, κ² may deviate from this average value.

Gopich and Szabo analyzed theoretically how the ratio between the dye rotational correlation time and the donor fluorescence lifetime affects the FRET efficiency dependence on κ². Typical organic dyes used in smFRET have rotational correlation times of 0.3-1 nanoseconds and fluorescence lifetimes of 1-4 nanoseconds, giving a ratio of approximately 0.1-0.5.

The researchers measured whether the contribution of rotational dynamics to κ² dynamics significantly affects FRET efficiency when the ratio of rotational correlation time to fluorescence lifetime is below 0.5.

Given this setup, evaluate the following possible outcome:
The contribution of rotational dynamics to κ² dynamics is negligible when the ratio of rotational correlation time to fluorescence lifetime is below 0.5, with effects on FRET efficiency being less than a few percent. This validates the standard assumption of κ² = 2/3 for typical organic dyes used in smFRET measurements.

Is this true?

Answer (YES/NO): YES